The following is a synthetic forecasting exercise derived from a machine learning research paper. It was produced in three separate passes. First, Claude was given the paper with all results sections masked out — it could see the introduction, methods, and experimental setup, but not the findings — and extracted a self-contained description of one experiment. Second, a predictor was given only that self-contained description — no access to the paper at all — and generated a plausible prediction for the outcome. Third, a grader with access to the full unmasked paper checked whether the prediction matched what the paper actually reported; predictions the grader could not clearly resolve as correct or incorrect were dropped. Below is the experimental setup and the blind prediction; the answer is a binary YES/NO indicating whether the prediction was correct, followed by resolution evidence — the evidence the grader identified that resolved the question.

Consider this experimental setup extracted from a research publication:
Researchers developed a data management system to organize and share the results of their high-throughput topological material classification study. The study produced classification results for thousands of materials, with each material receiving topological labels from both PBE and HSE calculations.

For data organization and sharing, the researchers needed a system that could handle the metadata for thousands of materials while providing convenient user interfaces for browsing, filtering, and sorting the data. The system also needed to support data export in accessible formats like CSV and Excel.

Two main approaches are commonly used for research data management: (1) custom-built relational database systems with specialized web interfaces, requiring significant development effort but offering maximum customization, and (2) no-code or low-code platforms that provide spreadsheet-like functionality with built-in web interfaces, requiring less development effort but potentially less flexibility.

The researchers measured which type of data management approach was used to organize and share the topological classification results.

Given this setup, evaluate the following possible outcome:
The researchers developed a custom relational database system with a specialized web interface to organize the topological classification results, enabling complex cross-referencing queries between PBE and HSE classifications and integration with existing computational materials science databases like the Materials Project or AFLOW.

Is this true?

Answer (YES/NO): NO